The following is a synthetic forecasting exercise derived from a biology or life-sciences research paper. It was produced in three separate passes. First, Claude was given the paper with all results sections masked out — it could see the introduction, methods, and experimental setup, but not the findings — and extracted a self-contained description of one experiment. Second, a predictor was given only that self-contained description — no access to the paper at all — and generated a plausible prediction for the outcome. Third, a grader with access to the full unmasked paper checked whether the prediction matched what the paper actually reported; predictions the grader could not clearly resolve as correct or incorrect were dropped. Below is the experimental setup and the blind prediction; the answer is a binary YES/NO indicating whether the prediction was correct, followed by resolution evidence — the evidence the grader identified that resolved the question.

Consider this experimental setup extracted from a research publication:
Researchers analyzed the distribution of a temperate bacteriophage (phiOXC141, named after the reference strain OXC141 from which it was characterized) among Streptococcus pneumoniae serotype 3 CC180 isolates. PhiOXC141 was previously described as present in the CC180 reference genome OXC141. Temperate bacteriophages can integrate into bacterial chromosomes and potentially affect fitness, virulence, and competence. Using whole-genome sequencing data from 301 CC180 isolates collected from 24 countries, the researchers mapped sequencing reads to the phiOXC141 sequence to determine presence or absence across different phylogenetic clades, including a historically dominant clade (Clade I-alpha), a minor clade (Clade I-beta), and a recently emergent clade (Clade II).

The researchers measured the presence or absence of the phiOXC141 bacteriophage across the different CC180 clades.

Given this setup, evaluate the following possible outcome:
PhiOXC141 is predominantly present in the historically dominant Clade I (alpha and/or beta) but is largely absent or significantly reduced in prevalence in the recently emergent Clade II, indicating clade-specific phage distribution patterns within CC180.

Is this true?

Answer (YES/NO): YES